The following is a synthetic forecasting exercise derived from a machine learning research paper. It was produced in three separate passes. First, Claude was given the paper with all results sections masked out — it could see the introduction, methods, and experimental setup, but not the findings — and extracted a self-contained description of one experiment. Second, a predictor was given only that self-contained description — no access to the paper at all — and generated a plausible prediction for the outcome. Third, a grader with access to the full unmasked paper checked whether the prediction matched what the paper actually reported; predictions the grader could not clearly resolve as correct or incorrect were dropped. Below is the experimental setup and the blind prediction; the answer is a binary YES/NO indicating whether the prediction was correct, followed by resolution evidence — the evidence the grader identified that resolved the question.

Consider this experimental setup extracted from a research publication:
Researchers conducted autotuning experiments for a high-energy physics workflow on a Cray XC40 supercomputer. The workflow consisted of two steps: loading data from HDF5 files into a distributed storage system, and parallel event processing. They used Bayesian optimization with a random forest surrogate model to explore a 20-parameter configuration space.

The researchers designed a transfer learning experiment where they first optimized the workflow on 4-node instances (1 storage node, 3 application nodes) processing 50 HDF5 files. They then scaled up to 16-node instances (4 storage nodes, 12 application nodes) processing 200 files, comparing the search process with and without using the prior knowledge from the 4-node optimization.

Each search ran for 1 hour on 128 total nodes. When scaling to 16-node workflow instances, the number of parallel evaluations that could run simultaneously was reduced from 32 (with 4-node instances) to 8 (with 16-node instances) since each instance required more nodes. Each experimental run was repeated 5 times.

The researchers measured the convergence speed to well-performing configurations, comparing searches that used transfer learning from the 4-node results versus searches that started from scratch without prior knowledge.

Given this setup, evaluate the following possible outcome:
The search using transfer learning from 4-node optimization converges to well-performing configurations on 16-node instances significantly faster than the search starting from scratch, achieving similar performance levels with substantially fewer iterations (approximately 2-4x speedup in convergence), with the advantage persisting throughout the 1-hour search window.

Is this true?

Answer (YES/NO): NO